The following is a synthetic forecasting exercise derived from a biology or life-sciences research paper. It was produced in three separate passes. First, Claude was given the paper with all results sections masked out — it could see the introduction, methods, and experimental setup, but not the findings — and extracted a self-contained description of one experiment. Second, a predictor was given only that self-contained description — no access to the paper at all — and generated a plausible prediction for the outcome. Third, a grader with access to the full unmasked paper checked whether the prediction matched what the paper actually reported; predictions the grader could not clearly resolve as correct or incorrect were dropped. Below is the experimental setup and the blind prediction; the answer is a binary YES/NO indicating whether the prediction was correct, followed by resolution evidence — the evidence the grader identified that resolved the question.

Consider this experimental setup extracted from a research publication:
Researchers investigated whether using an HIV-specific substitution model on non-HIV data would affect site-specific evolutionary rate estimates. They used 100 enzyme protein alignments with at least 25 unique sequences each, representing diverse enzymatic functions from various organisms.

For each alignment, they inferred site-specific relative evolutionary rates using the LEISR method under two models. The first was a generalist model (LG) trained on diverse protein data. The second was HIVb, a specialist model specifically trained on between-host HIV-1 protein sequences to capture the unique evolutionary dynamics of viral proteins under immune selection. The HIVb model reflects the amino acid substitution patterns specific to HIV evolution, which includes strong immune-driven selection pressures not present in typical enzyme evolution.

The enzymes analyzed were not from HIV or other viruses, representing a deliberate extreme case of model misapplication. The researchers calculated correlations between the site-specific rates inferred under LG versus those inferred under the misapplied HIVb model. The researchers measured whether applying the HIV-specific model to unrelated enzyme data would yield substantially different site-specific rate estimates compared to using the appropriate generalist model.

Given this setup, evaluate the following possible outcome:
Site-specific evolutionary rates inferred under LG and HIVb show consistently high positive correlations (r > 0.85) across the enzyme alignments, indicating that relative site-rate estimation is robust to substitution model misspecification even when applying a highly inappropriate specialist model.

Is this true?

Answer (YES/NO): YES